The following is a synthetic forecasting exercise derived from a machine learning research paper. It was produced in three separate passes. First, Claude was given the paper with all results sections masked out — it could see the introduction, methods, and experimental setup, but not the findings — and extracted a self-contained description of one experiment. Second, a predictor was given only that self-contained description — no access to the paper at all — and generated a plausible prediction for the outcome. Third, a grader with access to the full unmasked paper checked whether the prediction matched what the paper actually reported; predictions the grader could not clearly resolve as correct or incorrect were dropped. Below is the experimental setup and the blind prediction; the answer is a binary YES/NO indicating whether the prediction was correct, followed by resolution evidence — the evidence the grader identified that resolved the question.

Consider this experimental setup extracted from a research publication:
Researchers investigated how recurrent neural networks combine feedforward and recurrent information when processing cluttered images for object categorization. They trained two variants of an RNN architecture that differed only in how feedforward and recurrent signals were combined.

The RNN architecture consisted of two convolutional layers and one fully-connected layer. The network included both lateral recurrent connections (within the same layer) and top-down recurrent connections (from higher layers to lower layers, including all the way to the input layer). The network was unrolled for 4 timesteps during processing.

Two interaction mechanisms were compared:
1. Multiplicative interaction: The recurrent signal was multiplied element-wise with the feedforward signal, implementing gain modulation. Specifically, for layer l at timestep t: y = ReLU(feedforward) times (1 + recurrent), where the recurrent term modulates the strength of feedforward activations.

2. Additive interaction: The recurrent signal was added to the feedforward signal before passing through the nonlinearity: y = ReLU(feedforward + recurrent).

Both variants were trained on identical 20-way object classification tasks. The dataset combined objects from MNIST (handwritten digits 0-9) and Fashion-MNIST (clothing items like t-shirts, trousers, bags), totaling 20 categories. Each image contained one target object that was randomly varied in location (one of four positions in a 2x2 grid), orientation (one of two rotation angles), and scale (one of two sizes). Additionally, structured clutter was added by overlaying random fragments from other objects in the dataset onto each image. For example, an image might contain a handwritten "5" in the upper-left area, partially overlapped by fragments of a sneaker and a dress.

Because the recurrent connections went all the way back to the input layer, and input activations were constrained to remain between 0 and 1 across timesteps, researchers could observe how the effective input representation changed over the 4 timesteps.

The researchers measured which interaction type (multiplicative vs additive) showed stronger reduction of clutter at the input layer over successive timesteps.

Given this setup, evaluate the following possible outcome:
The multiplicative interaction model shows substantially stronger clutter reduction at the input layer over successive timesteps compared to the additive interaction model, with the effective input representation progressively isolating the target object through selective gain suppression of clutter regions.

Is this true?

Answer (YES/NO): YES